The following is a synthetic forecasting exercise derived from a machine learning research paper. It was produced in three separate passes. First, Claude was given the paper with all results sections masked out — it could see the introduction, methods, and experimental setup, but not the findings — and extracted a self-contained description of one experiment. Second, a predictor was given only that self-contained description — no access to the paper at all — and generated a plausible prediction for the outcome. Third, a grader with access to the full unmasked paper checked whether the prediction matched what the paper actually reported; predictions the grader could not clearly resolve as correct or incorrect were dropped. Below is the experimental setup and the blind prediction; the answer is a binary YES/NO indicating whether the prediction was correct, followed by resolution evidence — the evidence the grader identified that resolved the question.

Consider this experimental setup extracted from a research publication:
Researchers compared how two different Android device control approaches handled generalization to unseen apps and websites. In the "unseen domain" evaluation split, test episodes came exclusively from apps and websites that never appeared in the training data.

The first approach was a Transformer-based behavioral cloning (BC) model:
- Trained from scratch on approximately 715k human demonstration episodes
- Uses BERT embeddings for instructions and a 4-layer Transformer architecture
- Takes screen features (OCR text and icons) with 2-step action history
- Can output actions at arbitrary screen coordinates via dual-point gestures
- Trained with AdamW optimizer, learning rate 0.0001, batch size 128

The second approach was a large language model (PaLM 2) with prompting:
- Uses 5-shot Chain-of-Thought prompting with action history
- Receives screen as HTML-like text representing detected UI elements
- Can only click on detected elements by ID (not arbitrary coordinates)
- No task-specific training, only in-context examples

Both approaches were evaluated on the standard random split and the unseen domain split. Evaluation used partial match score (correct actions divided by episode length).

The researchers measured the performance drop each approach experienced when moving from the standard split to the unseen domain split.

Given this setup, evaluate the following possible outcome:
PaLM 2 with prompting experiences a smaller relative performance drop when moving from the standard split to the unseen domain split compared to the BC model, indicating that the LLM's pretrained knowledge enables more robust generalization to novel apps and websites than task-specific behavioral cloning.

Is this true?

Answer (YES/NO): YES